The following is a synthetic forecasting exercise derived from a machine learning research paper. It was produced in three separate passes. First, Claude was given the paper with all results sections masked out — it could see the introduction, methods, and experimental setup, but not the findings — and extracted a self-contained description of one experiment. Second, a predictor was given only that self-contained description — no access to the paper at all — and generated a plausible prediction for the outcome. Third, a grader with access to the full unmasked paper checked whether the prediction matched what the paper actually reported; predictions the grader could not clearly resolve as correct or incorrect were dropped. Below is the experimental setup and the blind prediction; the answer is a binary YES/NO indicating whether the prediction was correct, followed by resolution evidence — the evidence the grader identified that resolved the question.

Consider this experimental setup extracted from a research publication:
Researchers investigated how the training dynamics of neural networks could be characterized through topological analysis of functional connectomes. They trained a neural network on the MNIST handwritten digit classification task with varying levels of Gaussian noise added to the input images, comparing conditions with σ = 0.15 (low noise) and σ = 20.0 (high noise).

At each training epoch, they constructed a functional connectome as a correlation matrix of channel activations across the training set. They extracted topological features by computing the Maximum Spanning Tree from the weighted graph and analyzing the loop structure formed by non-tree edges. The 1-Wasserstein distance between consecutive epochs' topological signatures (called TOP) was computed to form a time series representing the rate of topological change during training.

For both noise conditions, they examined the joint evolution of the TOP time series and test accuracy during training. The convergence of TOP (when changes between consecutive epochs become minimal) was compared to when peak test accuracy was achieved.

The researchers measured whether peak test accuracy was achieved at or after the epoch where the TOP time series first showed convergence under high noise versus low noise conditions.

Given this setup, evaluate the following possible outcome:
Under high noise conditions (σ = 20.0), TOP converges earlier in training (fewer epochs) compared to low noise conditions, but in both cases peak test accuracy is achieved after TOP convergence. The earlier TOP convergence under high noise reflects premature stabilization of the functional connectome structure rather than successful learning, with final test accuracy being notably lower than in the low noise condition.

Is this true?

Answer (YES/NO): NO